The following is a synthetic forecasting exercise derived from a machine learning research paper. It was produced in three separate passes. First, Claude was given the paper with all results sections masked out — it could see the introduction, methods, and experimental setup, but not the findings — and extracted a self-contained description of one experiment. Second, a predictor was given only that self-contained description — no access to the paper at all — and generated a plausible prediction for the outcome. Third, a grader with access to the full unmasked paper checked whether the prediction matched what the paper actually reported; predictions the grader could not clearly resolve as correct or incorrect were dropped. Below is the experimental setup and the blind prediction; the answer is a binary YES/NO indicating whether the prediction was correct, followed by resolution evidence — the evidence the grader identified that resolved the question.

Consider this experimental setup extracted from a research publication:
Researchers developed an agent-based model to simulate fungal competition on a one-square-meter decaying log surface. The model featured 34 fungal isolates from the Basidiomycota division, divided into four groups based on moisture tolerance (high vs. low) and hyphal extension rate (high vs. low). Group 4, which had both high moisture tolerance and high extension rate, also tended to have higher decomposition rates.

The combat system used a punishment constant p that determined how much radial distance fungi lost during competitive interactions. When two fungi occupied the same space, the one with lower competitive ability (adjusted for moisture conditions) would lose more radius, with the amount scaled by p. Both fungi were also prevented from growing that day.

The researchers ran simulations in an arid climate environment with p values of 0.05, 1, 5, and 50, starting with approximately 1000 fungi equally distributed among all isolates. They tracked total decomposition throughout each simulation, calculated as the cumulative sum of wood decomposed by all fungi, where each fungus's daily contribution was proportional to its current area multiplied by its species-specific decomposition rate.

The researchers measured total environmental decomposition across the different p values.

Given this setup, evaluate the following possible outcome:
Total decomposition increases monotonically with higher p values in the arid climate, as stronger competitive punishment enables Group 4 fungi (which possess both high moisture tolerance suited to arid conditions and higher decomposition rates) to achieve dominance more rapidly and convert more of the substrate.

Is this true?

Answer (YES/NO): YES